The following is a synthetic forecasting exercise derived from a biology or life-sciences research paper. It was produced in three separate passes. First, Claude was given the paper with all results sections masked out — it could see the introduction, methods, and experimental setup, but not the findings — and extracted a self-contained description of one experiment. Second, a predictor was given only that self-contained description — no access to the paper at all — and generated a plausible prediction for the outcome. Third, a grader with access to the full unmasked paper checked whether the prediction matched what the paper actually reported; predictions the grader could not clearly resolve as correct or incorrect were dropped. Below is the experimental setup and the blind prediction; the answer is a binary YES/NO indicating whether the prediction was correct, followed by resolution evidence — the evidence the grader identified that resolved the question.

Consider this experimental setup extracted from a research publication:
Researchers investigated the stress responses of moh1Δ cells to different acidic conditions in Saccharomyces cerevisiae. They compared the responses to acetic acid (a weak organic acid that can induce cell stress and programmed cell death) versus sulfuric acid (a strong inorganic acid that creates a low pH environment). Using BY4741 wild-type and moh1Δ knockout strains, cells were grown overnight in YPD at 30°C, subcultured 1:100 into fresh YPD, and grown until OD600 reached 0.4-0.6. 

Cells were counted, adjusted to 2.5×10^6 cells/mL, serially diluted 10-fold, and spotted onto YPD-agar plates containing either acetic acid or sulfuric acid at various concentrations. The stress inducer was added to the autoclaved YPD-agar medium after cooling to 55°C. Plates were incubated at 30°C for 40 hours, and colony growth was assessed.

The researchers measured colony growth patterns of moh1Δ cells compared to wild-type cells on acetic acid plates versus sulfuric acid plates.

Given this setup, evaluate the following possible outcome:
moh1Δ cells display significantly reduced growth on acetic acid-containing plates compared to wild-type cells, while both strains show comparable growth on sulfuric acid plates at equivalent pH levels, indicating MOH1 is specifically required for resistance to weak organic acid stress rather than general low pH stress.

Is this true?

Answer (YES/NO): NO